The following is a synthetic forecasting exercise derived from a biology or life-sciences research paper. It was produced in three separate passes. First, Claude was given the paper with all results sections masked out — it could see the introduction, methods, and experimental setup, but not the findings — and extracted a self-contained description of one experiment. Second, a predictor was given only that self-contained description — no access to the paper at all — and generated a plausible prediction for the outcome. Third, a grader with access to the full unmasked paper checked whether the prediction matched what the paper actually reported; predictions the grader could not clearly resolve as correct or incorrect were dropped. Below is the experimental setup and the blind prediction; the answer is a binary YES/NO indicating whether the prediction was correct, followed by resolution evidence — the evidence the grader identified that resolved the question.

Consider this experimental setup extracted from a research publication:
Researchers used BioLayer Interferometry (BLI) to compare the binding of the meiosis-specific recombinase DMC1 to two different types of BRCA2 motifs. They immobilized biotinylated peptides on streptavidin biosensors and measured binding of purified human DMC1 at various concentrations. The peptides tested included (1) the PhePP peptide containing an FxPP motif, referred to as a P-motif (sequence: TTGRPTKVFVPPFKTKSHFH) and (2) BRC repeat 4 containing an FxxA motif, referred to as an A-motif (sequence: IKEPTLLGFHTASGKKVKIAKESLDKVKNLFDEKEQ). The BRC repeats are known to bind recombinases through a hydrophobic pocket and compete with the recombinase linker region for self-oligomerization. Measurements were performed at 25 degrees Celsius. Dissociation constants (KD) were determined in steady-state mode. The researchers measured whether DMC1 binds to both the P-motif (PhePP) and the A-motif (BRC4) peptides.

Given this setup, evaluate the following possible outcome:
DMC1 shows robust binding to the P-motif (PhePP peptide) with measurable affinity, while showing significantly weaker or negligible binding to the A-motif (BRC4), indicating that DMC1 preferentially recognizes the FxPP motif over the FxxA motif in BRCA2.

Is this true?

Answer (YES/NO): YES